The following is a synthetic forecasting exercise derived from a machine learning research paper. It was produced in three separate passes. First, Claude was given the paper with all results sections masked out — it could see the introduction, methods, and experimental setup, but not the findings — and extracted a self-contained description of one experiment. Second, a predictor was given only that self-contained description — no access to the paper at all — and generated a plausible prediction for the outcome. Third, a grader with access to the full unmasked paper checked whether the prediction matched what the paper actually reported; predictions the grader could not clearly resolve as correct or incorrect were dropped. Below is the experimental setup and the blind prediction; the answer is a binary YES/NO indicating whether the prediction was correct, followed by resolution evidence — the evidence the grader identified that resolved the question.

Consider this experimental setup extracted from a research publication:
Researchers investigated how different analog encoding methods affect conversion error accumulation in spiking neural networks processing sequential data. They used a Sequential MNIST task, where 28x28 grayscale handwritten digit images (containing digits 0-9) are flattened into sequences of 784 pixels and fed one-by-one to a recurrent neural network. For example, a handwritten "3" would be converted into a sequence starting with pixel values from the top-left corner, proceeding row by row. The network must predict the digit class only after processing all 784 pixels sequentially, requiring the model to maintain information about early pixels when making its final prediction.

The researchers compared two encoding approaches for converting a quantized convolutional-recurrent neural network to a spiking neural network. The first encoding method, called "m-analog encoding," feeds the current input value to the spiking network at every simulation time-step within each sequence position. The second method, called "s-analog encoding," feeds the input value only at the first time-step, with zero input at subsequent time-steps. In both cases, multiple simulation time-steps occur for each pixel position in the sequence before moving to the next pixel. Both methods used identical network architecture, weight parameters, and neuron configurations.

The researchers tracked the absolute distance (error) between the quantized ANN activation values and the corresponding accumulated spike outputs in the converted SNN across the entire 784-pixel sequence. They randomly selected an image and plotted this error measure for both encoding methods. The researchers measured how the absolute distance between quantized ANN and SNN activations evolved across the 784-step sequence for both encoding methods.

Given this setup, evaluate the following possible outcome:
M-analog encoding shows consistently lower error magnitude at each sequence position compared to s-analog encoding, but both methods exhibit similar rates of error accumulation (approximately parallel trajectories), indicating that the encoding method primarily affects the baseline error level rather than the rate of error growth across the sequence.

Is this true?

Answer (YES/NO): NO